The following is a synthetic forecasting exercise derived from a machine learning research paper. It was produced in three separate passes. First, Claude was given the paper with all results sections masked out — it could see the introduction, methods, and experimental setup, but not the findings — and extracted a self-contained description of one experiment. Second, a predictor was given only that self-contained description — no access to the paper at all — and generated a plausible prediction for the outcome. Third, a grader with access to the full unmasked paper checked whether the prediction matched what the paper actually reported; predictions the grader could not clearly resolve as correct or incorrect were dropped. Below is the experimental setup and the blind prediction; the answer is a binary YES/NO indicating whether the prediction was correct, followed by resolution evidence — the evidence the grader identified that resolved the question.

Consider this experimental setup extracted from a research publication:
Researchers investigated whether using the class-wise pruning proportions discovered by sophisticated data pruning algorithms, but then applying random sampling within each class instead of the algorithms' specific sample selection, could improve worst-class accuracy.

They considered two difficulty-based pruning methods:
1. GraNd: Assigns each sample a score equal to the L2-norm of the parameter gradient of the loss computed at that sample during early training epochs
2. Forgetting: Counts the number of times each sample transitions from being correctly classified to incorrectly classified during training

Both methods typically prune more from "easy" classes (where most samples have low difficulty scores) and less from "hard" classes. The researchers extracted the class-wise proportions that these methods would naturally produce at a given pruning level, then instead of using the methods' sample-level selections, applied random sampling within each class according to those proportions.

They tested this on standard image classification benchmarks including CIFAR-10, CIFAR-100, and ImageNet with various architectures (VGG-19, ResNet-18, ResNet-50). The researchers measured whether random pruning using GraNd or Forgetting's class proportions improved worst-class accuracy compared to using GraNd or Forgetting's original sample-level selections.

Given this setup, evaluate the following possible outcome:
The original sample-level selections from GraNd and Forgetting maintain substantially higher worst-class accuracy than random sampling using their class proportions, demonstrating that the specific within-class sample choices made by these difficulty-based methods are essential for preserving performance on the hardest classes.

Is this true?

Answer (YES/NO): NO